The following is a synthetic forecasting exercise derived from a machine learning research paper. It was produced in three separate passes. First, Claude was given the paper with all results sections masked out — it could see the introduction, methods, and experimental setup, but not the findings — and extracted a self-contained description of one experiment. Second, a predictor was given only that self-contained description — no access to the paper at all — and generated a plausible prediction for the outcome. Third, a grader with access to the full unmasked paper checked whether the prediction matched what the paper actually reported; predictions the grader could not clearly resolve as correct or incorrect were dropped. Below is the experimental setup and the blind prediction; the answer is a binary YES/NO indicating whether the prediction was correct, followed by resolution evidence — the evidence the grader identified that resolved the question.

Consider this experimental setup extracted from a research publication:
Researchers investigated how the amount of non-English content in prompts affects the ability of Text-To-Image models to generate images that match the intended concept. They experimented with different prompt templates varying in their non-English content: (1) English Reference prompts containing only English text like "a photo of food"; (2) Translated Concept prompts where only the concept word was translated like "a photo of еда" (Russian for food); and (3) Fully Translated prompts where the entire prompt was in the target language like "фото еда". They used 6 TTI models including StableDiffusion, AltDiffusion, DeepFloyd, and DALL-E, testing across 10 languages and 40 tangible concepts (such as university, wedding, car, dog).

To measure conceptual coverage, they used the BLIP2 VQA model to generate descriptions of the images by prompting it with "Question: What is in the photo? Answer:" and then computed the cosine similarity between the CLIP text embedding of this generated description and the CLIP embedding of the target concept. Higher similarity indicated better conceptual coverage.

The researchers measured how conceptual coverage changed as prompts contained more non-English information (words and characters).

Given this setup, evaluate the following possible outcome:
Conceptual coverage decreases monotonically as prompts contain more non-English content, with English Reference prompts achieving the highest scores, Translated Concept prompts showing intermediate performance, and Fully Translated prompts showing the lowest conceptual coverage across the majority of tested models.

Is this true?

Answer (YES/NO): NO